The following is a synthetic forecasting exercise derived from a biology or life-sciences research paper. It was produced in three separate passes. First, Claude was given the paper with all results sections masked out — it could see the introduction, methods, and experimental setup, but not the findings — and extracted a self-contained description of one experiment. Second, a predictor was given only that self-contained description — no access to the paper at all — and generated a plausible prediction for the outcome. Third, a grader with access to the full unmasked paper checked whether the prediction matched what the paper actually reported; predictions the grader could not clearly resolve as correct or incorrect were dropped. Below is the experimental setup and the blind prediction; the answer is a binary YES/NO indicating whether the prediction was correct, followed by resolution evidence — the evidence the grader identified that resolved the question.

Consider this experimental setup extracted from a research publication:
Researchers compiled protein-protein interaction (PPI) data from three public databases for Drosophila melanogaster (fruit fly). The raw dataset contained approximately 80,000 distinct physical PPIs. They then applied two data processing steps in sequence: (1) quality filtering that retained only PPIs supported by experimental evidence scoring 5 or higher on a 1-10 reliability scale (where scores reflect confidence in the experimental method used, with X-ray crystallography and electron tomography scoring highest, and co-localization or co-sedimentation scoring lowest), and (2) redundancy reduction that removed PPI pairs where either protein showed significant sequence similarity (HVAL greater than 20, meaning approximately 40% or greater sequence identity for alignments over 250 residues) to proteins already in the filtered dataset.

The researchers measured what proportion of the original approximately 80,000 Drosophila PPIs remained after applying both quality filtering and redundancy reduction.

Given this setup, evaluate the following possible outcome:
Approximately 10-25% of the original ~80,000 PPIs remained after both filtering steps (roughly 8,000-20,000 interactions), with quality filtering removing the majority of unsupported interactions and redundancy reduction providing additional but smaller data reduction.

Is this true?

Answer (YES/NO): NO